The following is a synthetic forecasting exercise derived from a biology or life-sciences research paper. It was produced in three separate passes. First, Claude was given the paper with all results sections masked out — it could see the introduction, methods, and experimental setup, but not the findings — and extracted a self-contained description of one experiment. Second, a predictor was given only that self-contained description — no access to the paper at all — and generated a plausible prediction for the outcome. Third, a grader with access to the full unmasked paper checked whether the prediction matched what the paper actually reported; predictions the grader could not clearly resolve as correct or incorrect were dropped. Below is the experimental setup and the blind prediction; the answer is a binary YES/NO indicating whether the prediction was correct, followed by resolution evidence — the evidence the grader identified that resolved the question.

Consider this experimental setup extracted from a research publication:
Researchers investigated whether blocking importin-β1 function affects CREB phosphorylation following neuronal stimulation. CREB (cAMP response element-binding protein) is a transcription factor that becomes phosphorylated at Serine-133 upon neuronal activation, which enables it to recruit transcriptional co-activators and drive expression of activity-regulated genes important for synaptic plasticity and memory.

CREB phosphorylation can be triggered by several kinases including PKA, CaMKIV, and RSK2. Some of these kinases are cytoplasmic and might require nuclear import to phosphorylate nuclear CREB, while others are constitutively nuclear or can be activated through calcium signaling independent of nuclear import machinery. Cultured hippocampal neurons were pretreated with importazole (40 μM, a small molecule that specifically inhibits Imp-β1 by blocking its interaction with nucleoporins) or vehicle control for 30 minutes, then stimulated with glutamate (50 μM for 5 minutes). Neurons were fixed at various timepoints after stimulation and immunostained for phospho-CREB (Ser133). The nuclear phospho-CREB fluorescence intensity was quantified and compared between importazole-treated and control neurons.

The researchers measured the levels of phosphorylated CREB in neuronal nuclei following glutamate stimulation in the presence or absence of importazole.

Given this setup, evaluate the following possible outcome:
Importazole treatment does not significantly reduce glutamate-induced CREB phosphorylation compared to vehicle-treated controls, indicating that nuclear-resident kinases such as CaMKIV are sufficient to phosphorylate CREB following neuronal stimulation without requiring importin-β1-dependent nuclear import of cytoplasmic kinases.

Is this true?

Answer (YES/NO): NO